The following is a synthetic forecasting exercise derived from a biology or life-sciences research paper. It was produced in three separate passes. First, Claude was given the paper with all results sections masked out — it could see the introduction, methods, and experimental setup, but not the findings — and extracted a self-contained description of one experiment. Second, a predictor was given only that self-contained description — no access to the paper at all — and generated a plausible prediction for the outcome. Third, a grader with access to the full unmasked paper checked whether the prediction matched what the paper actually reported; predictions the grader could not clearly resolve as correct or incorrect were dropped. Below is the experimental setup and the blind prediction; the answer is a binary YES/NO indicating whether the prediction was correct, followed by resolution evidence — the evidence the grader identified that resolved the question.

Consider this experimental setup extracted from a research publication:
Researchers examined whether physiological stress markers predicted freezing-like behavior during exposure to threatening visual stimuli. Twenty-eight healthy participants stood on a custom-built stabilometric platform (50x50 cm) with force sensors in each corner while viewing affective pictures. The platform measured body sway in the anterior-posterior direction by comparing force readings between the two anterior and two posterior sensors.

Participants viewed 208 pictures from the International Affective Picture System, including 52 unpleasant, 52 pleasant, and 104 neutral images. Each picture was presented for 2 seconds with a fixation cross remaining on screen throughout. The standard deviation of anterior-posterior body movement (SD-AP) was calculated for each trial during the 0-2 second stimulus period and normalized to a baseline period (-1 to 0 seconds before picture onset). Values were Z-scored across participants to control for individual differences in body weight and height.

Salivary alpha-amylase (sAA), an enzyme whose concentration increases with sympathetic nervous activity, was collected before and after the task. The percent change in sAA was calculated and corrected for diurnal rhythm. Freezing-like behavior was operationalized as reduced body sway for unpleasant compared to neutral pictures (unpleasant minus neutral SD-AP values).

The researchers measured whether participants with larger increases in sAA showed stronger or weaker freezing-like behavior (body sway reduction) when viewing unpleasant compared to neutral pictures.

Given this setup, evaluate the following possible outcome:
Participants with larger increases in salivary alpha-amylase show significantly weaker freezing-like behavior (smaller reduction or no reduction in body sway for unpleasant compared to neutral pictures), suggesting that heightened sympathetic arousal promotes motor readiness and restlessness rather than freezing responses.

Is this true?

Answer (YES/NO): NO